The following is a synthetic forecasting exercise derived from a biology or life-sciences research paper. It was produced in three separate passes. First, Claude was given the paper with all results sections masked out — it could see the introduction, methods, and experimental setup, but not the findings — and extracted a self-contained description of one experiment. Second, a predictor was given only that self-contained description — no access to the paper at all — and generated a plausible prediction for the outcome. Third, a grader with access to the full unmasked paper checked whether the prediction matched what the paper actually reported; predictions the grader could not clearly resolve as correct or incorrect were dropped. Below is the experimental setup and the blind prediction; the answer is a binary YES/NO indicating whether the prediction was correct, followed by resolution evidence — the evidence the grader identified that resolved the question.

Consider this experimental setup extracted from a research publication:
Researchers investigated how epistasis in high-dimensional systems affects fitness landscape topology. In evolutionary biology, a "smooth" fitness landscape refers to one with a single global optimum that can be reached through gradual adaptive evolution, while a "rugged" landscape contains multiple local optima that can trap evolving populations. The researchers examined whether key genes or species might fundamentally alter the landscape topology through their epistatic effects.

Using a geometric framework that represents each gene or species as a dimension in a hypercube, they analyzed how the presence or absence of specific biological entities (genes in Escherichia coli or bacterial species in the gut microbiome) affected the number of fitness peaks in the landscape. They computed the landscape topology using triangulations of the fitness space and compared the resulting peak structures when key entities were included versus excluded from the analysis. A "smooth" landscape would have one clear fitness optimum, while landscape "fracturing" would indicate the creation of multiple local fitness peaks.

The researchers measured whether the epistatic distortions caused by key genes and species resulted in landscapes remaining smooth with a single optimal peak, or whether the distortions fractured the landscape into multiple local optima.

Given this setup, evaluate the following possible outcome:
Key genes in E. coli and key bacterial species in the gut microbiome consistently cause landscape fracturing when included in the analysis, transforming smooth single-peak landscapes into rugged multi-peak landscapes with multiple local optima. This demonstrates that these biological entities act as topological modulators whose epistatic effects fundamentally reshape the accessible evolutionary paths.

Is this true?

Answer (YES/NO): NO